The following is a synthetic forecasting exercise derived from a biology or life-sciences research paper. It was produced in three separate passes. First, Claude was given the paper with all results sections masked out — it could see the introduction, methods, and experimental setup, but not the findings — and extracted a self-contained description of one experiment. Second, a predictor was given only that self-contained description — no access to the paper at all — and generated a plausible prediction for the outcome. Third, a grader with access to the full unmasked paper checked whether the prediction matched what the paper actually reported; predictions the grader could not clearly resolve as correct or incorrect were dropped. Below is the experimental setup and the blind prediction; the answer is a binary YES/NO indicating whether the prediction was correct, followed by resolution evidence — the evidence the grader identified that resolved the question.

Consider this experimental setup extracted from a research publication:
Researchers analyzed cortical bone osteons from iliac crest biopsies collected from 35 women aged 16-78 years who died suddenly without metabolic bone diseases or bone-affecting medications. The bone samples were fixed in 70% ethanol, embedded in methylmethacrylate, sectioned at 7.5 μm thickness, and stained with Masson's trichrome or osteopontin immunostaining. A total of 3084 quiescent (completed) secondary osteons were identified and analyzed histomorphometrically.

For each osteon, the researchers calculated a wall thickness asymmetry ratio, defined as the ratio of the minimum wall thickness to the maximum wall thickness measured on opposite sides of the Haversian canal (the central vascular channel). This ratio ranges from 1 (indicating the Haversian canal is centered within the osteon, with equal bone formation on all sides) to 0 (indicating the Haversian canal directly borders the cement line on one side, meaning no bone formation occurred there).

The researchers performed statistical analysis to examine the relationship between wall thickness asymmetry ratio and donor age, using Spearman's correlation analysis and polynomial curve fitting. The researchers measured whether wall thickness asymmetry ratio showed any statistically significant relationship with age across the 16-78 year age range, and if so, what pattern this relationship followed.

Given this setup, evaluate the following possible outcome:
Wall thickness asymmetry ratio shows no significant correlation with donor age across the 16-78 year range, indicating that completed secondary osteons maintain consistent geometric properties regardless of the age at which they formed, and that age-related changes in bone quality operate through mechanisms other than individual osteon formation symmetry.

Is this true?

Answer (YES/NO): NO